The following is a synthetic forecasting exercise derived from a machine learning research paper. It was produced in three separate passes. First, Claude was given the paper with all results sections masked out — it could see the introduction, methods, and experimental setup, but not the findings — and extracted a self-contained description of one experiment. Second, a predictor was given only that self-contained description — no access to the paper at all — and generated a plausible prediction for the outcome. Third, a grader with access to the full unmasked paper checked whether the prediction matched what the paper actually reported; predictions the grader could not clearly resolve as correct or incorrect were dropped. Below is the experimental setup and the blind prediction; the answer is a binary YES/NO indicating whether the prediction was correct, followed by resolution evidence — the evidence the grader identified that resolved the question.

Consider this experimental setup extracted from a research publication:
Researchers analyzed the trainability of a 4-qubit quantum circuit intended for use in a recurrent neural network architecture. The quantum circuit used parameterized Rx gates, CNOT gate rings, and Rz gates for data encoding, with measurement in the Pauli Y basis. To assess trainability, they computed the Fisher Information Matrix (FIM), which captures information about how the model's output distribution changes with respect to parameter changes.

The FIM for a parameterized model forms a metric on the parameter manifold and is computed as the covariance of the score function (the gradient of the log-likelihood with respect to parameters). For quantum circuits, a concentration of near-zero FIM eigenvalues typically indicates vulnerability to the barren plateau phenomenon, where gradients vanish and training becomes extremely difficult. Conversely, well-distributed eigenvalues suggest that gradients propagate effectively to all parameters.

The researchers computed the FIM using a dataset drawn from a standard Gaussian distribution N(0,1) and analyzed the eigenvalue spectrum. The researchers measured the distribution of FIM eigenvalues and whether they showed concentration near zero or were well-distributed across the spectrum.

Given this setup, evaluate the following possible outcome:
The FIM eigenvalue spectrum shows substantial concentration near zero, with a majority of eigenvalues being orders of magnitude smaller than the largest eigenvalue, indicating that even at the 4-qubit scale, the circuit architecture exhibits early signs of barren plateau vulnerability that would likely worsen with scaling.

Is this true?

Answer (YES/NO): NO